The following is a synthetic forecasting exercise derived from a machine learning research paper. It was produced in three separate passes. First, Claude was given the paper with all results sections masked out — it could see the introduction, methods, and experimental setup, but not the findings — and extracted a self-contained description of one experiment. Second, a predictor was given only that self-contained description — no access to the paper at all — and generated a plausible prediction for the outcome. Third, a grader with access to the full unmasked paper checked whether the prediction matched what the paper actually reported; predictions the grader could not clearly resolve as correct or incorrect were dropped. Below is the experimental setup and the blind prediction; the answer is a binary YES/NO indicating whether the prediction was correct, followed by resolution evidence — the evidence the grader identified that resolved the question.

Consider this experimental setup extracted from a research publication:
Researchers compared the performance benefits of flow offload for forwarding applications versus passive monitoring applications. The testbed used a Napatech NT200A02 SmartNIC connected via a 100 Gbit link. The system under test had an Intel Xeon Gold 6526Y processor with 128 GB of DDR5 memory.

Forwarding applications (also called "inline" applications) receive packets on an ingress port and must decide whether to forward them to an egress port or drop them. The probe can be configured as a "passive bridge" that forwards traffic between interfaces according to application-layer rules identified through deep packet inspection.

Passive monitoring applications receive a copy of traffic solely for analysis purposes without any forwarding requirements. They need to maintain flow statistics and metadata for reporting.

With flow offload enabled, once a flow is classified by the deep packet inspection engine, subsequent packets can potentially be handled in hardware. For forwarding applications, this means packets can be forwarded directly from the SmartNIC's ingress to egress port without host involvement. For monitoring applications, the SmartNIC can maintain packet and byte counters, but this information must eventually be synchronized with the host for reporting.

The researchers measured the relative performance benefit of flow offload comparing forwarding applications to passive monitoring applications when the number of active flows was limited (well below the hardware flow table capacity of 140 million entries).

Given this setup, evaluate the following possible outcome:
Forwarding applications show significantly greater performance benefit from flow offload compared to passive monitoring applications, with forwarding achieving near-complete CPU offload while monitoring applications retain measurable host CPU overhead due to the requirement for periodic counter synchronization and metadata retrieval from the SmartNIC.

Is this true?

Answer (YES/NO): NO